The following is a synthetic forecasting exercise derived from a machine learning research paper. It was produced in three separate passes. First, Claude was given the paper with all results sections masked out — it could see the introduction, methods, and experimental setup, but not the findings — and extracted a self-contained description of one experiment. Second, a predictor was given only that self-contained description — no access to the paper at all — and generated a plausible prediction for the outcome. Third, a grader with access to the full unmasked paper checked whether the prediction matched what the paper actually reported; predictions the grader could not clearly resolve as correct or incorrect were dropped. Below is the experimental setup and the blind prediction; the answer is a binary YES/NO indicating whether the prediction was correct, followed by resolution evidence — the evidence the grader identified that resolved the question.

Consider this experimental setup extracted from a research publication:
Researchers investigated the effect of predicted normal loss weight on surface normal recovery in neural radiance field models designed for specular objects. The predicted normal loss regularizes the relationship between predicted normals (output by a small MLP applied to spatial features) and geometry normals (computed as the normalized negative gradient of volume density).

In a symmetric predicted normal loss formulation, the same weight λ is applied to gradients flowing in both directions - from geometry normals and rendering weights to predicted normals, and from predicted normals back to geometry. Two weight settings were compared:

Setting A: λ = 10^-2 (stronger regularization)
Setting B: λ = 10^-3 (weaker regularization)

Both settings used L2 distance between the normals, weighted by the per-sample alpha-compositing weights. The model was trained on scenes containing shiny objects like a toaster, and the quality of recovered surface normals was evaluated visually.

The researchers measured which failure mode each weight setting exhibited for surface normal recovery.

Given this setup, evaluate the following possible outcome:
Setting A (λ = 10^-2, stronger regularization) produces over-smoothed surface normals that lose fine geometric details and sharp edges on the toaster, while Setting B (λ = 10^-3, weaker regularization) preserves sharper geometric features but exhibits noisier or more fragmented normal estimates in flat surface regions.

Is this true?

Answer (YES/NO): NO